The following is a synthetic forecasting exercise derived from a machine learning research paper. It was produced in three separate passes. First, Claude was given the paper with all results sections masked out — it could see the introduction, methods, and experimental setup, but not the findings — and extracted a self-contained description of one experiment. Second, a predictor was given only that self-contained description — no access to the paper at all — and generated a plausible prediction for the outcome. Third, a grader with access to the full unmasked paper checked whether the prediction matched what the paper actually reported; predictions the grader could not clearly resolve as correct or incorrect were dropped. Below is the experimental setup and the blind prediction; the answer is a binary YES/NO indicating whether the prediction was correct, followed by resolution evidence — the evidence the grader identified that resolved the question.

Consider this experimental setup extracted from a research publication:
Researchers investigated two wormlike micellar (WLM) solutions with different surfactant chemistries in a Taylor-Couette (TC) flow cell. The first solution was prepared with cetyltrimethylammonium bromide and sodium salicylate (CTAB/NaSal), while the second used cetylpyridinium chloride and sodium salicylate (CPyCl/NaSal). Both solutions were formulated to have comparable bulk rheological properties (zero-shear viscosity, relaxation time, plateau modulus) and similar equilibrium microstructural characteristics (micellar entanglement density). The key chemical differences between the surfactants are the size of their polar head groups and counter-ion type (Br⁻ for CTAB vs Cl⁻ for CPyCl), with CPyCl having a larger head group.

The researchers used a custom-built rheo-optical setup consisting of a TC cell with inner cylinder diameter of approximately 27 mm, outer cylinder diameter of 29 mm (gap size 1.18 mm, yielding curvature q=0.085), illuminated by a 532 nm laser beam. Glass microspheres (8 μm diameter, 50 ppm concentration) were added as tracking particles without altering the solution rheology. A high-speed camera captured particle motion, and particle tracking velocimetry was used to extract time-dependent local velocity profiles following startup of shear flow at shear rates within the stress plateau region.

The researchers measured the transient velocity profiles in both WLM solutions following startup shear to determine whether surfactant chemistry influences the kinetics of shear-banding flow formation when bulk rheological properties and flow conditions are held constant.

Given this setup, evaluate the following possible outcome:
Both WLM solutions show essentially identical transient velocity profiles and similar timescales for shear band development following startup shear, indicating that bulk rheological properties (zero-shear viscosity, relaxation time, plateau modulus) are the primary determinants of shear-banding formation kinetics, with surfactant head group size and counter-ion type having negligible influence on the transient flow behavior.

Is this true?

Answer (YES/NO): NO